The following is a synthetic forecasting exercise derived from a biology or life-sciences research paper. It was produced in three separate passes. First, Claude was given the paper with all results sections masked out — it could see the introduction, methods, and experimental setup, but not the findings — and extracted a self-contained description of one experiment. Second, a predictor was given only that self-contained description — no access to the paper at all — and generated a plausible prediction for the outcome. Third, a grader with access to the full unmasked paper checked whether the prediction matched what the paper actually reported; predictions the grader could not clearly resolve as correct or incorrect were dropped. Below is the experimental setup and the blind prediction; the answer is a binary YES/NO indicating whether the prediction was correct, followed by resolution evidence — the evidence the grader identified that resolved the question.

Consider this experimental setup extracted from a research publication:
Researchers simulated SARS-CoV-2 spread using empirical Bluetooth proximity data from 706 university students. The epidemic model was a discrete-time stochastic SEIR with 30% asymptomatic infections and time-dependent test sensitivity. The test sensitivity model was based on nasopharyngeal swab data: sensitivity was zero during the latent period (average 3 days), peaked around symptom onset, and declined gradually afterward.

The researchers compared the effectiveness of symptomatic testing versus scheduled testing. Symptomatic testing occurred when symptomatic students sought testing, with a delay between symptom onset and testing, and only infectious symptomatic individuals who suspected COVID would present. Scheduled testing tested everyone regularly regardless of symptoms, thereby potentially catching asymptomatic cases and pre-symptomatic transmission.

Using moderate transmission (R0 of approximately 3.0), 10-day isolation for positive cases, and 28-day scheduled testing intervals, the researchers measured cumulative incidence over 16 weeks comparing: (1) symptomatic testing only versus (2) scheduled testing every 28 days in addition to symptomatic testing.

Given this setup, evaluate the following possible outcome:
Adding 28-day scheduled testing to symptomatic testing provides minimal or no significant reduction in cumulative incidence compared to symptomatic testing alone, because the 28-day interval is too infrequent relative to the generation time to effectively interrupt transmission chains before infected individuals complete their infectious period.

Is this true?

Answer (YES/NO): NO